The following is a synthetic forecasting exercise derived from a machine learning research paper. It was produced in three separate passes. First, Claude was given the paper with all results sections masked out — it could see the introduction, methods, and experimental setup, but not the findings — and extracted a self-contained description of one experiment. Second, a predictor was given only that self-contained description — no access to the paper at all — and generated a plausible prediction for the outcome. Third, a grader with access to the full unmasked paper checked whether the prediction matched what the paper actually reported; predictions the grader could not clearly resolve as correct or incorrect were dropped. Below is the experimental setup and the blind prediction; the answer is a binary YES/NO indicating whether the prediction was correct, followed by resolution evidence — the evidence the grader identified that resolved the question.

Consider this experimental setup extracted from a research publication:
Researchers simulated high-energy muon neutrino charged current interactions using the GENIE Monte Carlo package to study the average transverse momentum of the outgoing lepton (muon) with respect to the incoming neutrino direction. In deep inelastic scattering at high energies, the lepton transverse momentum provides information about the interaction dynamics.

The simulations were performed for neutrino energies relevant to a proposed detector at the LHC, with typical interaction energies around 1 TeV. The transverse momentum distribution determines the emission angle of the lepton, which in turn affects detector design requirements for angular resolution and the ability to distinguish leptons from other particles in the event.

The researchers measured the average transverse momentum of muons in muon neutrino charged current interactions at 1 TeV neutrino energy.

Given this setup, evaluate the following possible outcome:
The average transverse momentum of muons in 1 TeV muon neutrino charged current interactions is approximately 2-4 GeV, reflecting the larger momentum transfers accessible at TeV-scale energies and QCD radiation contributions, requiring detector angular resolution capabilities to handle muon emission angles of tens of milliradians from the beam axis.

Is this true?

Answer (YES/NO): NO